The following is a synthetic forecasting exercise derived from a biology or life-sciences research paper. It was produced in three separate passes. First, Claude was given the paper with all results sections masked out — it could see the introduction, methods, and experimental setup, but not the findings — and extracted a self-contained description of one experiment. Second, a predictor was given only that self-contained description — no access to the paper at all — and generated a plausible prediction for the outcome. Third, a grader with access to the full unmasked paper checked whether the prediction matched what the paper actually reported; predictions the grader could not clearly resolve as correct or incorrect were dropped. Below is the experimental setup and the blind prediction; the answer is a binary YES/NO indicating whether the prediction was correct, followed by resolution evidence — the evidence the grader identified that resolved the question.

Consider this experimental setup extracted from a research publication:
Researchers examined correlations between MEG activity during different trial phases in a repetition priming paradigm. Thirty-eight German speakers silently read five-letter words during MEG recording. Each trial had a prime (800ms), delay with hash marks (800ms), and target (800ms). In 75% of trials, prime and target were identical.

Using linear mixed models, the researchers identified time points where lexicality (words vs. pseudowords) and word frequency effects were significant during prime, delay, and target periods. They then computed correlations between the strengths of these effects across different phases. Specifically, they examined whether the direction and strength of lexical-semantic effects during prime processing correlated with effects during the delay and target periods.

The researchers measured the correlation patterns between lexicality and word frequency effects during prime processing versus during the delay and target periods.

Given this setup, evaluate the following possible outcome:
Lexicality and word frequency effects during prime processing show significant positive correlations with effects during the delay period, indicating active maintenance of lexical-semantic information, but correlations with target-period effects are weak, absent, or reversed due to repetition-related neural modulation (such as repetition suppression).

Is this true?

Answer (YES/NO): NO